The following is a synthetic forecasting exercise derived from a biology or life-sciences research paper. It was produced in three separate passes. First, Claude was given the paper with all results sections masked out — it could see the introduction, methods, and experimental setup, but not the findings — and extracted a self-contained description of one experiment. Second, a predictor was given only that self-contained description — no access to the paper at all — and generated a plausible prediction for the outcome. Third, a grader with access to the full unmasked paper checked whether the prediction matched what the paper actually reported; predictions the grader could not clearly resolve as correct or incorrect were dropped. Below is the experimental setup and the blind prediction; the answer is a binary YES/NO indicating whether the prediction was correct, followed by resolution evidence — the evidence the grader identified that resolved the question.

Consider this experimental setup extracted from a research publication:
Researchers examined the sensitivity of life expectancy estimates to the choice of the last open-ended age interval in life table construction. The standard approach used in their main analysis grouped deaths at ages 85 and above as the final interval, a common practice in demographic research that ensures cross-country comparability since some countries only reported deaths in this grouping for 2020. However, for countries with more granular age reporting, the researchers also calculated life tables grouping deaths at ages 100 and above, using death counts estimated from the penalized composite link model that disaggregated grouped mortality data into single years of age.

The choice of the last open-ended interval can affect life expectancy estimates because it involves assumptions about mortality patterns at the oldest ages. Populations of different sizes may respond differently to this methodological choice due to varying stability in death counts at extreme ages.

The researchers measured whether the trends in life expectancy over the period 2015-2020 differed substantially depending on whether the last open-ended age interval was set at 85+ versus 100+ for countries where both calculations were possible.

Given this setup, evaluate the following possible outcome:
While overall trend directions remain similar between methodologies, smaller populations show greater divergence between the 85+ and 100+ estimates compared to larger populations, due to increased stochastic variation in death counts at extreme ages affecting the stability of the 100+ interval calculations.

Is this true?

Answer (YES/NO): YES